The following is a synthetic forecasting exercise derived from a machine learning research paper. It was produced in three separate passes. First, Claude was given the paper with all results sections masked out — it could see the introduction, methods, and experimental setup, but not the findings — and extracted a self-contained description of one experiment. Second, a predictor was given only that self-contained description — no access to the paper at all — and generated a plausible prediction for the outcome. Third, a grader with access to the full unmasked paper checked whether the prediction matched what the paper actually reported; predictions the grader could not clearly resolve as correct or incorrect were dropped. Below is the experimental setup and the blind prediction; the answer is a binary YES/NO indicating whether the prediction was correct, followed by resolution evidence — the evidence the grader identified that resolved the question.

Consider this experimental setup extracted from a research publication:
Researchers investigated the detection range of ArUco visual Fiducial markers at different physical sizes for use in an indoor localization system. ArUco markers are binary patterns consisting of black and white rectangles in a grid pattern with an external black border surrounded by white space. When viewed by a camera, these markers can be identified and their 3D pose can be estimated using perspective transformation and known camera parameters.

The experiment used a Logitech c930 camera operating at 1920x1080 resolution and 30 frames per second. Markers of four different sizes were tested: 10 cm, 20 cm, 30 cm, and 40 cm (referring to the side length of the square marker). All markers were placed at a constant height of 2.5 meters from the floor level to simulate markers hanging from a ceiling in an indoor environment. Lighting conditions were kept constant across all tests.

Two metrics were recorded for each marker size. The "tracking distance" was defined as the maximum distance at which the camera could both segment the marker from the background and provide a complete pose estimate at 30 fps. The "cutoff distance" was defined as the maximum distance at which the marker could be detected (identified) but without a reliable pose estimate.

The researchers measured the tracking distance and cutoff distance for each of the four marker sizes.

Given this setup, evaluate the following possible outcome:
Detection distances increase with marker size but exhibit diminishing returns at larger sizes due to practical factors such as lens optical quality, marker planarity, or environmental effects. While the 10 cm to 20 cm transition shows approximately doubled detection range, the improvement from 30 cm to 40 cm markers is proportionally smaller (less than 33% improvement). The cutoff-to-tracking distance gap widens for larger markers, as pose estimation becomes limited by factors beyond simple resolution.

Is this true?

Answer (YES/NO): NO